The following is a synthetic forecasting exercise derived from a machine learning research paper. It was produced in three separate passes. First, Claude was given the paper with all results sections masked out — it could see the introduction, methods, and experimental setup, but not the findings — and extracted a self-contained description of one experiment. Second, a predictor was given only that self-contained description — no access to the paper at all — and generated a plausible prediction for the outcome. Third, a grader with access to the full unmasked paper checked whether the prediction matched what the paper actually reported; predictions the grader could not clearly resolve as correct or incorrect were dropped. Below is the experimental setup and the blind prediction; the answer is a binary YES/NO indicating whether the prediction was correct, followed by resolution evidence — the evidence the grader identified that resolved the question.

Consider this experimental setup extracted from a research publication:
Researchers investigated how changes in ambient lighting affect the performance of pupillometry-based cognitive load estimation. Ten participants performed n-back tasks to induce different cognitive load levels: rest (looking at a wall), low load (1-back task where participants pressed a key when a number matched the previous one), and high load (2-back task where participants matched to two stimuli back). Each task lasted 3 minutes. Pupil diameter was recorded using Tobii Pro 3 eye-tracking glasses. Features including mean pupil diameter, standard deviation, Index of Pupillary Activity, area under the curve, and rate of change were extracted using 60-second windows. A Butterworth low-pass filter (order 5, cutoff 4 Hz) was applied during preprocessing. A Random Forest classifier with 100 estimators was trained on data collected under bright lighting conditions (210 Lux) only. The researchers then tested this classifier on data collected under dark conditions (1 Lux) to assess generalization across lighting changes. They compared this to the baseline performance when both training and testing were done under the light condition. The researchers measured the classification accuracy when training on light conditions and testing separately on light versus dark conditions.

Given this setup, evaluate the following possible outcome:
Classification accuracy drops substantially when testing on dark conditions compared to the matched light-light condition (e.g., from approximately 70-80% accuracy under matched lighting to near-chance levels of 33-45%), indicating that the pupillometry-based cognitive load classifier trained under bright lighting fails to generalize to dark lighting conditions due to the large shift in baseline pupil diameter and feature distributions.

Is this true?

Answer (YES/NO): NO